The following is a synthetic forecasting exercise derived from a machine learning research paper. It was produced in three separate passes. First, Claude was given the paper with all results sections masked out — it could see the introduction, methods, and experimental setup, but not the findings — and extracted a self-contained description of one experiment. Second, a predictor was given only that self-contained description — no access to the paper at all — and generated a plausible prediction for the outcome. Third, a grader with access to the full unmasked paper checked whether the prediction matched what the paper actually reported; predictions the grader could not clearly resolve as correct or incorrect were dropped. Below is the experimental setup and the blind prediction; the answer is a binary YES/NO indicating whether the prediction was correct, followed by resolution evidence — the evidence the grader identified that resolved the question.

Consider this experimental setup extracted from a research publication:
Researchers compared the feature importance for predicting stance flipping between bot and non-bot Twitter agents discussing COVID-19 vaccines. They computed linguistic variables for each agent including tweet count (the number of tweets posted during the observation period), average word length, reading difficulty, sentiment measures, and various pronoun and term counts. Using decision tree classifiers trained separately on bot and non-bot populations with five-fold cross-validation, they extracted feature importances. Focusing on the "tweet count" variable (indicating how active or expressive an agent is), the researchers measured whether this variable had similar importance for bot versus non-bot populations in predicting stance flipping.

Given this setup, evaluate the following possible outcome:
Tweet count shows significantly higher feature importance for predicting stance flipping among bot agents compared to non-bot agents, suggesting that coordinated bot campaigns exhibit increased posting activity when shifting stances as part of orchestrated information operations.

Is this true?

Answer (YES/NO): NO